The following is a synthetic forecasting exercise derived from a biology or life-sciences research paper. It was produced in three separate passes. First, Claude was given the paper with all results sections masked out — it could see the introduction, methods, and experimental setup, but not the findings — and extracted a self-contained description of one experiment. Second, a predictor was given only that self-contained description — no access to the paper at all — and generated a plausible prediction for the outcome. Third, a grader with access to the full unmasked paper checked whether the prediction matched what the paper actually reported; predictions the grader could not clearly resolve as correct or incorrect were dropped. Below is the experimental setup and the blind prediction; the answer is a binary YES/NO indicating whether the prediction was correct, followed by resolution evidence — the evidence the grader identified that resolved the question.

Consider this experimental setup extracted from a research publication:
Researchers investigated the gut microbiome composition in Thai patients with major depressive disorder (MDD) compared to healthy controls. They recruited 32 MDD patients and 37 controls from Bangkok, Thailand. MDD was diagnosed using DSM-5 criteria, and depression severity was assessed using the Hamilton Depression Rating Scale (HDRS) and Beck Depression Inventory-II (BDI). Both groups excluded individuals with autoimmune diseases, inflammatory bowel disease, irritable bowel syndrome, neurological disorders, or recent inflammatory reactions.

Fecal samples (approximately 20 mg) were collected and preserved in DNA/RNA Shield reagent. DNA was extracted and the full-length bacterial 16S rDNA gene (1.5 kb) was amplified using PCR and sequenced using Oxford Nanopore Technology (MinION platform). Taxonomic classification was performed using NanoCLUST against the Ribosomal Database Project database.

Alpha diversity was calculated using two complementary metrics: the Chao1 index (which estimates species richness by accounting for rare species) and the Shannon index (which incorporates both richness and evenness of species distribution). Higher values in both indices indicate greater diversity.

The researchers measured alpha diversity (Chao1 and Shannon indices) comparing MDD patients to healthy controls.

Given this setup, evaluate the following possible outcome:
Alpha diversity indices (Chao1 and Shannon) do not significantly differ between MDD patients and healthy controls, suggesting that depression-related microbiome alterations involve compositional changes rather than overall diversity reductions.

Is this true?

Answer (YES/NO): YES